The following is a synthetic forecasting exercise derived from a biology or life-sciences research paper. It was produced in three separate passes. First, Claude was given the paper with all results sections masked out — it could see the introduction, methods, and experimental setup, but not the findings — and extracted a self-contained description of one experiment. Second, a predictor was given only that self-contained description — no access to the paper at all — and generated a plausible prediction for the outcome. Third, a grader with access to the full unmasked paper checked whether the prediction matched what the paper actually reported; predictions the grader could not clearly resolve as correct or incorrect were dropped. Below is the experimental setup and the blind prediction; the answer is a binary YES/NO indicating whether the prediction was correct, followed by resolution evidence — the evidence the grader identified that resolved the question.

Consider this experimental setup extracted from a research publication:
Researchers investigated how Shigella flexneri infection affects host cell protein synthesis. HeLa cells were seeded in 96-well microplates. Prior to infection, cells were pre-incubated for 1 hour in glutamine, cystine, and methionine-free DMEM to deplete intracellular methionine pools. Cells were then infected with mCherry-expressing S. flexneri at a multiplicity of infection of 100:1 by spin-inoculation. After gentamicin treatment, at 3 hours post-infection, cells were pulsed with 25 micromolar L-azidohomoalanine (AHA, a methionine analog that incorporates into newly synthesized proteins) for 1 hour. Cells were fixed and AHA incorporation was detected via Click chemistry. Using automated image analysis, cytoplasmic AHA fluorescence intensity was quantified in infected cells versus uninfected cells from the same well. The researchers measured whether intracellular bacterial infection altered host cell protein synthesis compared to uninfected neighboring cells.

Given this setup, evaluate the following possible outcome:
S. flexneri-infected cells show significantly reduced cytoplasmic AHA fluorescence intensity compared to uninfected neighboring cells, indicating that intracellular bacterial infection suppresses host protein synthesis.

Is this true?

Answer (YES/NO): YES